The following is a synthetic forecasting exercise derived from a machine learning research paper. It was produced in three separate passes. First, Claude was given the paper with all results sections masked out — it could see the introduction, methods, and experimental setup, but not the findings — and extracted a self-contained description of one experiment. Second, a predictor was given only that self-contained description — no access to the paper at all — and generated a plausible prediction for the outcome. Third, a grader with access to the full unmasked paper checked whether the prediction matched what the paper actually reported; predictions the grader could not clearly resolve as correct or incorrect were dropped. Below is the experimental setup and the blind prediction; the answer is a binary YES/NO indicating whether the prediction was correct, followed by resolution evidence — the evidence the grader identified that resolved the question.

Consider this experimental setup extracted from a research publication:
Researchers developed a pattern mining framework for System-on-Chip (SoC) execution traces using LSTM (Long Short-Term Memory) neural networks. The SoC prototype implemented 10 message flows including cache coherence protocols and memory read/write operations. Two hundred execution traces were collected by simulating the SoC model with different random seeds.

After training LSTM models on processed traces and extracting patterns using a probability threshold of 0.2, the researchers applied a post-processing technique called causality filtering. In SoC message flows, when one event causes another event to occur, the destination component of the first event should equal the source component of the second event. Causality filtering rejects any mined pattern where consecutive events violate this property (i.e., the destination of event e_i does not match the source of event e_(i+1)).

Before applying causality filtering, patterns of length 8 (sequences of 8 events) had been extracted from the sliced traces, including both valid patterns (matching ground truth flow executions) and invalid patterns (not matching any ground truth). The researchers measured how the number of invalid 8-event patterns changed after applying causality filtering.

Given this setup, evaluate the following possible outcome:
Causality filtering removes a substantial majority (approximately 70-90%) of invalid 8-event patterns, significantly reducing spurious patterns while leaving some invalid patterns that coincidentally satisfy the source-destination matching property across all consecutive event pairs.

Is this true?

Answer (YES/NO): NO